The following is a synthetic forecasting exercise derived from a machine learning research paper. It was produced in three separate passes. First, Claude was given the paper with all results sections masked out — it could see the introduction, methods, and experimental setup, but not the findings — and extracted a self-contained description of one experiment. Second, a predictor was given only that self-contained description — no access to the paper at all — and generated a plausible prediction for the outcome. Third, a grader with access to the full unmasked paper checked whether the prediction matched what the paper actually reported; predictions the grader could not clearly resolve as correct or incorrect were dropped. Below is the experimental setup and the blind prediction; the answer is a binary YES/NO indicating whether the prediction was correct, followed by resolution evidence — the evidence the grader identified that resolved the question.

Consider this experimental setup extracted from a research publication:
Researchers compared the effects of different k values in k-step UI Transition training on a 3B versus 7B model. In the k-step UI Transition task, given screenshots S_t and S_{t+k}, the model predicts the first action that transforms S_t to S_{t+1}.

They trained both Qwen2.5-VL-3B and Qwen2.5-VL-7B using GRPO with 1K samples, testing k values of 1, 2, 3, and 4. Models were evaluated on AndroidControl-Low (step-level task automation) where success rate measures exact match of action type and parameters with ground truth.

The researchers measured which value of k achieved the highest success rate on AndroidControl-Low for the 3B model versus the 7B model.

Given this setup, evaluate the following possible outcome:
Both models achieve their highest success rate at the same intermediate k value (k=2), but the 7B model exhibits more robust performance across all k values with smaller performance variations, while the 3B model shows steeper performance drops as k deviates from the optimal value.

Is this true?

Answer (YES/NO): NO